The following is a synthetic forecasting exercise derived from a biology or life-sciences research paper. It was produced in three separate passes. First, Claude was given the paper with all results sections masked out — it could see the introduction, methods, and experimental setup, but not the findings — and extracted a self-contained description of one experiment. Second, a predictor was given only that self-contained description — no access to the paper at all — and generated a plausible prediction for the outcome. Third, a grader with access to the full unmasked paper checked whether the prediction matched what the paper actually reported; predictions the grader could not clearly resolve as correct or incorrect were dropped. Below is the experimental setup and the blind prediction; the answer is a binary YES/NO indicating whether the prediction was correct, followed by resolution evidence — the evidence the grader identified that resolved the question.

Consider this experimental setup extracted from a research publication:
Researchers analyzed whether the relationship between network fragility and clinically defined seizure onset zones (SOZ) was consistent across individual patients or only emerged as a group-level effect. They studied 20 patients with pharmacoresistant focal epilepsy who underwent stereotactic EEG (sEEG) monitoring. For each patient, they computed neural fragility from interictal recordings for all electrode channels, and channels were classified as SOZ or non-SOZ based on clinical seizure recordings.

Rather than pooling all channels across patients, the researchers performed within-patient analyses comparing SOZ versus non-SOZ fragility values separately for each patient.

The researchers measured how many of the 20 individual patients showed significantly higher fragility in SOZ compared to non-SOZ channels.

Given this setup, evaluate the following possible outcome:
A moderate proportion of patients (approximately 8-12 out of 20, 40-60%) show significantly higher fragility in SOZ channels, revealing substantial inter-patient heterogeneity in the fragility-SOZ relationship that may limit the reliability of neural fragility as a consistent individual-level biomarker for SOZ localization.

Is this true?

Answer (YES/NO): YES